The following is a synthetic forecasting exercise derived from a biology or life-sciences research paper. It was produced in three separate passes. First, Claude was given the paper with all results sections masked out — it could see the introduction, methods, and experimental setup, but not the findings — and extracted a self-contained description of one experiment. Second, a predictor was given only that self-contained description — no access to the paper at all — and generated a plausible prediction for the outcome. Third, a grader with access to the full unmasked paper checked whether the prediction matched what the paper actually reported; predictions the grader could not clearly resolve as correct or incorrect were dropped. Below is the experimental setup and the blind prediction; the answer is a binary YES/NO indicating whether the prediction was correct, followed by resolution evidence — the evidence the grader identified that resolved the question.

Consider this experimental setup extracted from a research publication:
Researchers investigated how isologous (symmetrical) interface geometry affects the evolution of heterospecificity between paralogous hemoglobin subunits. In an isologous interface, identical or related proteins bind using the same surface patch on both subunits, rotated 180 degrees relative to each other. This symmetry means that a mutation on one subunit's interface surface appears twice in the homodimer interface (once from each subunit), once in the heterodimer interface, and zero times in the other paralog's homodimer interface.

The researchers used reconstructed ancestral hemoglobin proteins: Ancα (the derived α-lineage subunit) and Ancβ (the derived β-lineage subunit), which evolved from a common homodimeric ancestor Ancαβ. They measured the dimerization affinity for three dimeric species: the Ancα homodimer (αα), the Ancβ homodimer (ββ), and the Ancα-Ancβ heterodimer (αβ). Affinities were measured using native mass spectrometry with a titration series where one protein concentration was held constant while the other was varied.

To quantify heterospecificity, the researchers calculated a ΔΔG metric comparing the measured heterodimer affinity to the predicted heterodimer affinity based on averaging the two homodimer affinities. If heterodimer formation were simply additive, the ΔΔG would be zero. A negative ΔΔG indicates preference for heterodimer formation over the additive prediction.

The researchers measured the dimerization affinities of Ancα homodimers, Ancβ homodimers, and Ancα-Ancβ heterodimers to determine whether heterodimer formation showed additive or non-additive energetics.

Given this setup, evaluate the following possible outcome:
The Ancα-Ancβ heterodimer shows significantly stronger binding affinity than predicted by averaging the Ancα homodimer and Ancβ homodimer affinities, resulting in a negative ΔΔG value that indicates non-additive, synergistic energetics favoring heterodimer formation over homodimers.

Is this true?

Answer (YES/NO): YES